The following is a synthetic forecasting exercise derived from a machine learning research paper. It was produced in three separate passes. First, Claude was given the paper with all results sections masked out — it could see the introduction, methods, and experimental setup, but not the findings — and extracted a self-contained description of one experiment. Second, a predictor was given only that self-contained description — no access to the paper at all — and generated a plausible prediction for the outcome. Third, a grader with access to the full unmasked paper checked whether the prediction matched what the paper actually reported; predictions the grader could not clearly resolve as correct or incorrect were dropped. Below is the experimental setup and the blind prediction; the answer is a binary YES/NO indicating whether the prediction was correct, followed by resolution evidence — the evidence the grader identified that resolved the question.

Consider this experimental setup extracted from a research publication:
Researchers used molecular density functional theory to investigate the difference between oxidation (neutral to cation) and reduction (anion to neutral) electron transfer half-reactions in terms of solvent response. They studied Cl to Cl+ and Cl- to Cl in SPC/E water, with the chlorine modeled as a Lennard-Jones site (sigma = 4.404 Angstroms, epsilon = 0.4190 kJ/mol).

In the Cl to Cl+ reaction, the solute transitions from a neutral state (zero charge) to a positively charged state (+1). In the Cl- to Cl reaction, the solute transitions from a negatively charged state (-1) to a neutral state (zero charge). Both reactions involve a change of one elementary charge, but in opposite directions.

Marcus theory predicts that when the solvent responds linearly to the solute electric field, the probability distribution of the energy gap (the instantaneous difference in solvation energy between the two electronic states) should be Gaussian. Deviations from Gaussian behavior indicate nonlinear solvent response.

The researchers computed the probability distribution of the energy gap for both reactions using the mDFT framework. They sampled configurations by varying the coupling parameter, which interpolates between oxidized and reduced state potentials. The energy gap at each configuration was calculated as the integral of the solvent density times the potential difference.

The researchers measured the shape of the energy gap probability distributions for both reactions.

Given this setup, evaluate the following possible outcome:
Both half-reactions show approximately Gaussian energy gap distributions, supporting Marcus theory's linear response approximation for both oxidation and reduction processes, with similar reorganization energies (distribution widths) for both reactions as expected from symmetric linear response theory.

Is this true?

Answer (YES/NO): NO